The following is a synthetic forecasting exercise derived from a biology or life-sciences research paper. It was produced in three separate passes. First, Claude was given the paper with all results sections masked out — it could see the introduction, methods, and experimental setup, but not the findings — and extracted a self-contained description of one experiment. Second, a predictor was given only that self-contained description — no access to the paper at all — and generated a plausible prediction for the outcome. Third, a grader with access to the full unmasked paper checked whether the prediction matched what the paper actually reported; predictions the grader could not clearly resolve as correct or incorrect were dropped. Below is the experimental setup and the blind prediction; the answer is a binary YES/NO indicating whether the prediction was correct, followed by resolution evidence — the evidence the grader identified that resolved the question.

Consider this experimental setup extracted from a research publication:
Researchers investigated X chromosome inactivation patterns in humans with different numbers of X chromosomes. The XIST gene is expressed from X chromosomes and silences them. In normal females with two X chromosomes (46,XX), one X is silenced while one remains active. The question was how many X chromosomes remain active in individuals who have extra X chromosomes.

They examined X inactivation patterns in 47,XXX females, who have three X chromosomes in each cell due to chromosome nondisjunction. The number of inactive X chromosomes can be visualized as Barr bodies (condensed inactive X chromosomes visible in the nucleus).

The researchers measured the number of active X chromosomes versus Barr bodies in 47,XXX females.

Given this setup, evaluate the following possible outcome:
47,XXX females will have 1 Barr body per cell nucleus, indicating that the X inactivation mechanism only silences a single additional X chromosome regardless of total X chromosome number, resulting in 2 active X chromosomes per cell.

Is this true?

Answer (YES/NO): NO